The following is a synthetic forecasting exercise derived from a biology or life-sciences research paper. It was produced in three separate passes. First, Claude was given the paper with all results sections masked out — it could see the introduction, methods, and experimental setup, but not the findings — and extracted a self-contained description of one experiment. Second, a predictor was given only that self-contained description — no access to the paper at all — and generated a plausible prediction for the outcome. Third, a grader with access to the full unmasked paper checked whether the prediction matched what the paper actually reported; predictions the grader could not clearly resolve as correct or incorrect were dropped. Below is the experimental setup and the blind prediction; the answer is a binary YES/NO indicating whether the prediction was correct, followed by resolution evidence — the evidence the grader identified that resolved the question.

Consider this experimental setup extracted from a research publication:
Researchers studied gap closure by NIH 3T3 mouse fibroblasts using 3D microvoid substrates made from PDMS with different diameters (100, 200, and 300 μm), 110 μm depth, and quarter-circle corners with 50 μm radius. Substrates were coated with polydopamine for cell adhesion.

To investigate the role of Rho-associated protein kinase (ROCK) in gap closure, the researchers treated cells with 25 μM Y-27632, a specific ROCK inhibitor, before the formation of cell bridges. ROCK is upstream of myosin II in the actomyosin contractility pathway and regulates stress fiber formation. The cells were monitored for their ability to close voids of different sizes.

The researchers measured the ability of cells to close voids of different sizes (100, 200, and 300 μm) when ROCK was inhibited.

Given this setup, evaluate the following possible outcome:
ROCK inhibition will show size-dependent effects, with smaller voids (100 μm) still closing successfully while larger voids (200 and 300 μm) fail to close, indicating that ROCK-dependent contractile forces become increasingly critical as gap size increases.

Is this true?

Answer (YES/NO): NO